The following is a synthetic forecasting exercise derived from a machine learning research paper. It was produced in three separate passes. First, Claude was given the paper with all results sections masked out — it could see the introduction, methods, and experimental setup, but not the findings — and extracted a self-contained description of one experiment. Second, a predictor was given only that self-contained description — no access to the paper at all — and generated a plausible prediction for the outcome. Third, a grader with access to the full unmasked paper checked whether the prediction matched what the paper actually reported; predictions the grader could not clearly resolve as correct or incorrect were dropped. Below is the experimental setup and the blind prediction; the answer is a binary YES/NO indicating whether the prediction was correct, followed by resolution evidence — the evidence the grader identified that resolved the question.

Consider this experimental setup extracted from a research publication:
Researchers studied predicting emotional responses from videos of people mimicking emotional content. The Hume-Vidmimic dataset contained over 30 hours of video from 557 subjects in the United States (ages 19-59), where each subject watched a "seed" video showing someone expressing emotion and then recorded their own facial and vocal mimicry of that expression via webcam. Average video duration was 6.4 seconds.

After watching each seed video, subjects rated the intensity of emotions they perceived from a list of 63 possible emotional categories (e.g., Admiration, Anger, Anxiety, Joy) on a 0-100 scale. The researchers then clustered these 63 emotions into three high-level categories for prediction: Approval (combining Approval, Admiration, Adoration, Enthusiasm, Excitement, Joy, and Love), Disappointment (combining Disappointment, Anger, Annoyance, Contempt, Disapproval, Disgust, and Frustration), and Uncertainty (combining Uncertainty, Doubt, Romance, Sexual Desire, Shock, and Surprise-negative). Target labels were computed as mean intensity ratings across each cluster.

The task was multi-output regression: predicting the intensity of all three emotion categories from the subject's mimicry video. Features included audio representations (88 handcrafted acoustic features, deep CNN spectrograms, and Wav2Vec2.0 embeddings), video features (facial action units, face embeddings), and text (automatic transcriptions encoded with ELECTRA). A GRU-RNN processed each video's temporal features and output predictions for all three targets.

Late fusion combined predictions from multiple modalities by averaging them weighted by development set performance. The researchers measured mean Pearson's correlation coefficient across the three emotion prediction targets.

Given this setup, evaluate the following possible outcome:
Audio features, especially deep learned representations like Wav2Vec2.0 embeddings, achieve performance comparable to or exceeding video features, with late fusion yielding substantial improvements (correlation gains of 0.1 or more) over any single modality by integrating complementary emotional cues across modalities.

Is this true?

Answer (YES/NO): NO